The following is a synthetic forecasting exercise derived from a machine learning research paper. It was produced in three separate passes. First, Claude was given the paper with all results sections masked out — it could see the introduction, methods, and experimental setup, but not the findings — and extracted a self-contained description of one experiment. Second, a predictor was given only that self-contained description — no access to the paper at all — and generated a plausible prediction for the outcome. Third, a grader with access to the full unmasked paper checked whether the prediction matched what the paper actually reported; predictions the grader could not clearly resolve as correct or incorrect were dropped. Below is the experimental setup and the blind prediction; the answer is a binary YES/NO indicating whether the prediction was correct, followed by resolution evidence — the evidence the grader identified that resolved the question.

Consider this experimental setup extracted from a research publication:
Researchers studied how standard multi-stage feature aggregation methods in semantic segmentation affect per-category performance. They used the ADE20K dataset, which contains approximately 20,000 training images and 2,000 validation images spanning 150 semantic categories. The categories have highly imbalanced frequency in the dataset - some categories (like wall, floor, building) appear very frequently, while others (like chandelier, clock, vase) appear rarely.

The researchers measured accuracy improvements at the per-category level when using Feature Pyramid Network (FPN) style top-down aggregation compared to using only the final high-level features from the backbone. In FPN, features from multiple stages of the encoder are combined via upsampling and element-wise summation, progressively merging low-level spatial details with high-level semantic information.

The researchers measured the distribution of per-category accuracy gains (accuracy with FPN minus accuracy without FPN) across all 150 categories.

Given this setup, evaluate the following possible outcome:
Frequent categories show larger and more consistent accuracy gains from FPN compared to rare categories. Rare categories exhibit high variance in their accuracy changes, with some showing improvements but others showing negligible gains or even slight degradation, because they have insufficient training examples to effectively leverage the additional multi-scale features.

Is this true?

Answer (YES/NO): NO